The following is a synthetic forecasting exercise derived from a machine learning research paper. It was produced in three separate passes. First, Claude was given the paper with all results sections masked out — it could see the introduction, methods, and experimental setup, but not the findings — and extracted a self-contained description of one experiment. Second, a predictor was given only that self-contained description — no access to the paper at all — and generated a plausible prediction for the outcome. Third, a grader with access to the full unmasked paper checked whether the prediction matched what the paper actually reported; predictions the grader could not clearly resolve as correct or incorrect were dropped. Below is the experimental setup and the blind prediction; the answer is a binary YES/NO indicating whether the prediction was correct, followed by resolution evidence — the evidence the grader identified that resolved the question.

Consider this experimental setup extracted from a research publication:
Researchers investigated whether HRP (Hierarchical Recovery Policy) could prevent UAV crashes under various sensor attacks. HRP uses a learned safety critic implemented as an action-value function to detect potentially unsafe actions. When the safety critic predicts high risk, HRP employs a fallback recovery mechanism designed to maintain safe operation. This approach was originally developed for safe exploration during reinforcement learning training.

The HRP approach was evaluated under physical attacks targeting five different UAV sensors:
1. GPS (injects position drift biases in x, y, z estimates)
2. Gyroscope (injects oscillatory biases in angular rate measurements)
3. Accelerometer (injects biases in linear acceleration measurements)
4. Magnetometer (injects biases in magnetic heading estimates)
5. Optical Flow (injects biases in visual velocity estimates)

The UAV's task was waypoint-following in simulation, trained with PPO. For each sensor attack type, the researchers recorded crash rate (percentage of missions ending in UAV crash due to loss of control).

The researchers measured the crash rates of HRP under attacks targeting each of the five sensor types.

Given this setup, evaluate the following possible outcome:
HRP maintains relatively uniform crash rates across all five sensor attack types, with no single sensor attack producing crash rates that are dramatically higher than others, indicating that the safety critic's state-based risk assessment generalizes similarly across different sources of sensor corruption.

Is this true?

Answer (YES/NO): NO